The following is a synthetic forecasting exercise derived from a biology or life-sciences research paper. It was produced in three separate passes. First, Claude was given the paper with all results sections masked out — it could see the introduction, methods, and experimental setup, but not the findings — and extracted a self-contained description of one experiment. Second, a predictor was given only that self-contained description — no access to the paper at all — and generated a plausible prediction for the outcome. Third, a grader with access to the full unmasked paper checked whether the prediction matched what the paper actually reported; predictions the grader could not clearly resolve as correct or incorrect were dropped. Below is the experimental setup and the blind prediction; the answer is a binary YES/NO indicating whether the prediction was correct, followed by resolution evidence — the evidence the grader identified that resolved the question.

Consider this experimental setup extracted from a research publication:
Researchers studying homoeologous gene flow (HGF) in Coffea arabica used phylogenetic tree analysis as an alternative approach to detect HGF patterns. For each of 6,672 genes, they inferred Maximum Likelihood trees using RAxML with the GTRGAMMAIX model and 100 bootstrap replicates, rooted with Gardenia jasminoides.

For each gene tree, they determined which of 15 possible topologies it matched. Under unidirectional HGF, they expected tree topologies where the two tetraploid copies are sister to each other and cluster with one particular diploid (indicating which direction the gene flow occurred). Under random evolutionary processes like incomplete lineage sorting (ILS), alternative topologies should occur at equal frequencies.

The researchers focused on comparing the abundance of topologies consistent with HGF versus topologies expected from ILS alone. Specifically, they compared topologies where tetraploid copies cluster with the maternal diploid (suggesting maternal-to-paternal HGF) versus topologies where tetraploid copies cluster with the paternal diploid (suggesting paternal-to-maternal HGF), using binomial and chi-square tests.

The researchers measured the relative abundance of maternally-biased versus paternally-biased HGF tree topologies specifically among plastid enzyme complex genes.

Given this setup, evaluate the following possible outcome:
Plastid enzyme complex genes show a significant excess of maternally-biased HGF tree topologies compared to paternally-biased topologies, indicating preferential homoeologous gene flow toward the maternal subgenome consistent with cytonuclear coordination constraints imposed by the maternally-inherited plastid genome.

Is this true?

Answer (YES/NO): NO